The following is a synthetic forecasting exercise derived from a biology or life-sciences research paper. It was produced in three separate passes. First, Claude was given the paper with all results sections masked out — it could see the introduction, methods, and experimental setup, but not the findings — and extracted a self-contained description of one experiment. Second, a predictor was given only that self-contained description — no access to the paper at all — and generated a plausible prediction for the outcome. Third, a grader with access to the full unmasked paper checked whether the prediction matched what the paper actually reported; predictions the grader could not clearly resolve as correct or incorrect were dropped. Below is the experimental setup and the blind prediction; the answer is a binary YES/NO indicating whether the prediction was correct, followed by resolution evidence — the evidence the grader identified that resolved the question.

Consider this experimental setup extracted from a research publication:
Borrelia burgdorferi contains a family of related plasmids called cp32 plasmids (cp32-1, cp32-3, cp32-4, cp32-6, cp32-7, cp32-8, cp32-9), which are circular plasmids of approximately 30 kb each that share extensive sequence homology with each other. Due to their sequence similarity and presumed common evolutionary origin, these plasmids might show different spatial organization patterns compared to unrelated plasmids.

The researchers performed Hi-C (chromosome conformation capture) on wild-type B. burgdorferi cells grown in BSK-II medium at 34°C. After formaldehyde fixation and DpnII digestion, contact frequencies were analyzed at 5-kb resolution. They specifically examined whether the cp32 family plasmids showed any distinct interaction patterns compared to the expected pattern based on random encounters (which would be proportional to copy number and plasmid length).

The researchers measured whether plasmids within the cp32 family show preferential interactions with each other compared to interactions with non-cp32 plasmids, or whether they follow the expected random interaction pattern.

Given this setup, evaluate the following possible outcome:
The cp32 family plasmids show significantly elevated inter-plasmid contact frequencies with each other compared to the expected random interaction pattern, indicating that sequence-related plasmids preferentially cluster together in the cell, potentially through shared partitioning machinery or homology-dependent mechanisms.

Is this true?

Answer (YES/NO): YES